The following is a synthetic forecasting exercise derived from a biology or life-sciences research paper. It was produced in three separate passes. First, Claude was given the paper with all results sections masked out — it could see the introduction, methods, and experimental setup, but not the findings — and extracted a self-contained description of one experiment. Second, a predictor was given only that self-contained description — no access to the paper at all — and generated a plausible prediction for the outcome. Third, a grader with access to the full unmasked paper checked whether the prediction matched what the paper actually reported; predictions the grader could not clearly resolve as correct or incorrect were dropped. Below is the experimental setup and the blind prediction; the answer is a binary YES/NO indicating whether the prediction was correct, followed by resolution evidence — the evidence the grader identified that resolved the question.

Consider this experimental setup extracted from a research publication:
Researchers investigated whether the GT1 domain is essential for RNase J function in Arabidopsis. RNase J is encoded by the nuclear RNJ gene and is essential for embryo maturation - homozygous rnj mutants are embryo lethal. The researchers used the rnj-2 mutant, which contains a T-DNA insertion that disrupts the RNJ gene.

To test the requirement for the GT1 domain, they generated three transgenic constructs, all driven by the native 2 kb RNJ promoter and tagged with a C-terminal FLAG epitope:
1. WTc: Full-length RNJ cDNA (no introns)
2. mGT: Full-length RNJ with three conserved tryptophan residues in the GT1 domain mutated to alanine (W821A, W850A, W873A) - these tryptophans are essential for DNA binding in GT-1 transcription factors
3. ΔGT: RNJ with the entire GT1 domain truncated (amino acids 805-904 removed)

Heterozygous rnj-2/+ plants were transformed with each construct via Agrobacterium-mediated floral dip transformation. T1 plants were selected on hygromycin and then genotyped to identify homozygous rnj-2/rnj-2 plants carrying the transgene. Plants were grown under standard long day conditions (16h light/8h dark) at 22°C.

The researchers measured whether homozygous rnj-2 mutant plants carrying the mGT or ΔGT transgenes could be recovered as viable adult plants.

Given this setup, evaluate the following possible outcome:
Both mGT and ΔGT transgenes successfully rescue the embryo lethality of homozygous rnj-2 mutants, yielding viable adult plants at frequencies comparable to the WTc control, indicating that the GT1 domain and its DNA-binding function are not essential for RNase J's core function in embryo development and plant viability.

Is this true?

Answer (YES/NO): YES